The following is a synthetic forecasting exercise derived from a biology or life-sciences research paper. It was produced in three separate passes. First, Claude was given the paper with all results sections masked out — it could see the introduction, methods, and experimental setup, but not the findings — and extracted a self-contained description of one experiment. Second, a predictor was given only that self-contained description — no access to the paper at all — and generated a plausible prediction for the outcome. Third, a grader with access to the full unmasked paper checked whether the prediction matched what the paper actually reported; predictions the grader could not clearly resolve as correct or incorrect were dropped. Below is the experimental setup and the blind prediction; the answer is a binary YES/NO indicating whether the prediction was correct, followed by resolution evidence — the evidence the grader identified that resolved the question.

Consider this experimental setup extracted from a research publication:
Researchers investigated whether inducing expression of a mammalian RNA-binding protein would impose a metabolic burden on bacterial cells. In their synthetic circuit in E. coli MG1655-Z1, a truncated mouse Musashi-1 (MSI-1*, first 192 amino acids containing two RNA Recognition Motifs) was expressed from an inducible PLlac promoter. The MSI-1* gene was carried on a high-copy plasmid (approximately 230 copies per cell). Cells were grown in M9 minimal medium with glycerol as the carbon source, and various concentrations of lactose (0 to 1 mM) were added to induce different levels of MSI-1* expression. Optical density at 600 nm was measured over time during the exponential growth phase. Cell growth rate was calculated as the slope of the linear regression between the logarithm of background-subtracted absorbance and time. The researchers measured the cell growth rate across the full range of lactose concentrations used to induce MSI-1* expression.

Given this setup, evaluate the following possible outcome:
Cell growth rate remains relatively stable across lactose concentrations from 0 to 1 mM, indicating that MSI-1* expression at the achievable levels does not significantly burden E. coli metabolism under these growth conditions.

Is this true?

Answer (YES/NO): YES